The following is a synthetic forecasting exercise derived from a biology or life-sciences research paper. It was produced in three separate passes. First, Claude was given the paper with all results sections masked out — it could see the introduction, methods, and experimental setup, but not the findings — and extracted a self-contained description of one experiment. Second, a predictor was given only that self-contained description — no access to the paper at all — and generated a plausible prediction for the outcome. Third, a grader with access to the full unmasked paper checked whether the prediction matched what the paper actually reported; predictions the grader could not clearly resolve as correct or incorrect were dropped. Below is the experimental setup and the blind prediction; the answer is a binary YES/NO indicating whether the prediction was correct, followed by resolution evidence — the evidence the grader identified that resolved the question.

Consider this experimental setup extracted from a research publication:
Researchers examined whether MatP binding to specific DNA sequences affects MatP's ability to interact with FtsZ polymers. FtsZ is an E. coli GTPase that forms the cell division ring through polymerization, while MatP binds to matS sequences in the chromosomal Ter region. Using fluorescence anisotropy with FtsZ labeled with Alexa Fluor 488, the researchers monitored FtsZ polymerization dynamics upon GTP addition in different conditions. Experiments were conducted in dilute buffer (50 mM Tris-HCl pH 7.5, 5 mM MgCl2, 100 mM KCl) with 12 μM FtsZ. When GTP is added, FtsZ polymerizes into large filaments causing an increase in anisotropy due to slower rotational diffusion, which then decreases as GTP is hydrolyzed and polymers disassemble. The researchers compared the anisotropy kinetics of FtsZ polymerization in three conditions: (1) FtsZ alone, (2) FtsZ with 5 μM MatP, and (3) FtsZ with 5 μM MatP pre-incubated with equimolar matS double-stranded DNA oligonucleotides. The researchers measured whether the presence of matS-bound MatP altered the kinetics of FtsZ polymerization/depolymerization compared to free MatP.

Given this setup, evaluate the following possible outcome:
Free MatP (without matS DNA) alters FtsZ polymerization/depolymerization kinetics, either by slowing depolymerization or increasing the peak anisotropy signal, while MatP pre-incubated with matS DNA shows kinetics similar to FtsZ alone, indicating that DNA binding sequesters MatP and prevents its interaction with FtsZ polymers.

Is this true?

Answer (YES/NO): YES